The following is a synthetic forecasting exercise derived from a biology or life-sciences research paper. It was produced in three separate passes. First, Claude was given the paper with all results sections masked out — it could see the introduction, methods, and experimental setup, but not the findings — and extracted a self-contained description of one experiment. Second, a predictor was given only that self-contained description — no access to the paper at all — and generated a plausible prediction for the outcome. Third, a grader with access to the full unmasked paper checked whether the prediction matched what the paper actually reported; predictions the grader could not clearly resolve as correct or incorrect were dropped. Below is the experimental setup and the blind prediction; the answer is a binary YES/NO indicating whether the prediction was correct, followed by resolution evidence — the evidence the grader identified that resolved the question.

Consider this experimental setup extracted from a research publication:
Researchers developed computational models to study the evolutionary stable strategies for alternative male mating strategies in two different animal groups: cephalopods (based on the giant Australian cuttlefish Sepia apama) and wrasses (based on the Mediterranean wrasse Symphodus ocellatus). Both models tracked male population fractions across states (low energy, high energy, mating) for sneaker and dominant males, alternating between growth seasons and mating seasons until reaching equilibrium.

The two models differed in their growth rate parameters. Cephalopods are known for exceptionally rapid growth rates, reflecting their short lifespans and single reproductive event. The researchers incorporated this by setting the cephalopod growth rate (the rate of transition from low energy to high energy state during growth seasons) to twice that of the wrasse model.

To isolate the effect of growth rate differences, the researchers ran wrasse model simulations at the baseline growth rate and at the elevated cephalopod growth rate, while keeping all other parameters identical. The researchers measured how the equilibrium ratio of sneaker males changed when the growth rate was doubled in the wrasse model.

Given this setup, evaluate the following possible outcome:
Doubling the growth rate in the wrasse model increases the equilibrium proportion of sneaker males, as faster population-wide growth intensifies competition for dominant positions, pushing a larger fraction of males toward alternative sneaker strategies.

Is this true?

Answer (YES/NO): NO